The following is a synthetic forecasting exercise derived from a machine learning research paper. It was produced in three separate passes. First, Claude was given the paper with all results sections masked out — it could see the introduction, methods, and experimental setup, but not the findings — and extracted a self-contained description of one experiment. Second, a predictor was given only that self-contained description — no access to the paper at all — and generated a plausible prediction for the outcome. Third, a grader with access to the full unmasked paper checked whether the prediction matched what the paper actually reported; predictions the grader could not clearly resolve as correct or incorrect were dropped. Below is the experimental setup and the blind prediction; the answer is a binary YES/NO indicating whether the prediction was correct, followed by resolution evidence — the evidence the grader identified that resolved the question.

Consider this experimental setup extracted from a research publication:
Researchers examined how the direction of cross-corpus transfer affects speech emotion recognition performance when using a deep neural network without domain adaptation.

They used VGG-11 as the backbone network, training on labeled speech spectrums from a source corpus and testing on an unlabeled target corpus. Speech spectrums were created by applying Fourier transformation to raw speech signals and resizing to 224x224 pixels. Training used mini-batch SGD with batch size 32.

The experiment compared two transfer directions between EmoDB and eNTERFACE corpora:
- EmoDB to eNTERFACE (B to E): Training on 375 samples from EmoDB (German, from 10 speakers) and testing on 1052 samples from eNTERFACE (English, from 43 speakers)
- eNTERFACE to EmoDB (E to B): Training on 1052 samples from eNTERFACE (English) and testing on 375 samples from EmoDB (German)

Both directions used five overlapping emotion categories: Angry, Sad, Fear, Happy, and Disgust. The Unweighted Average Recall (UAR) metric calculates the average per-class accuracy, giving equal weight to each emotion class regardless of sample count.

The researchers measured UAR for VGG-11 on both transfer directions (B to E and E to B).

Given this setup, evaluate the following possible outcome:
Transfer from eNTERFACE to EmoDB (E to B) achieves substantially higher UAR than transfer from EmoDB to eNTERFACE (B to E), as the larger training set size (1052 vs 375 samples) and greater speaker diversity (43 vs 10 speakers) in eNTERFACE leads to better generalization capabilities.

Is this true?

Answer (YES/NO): YES